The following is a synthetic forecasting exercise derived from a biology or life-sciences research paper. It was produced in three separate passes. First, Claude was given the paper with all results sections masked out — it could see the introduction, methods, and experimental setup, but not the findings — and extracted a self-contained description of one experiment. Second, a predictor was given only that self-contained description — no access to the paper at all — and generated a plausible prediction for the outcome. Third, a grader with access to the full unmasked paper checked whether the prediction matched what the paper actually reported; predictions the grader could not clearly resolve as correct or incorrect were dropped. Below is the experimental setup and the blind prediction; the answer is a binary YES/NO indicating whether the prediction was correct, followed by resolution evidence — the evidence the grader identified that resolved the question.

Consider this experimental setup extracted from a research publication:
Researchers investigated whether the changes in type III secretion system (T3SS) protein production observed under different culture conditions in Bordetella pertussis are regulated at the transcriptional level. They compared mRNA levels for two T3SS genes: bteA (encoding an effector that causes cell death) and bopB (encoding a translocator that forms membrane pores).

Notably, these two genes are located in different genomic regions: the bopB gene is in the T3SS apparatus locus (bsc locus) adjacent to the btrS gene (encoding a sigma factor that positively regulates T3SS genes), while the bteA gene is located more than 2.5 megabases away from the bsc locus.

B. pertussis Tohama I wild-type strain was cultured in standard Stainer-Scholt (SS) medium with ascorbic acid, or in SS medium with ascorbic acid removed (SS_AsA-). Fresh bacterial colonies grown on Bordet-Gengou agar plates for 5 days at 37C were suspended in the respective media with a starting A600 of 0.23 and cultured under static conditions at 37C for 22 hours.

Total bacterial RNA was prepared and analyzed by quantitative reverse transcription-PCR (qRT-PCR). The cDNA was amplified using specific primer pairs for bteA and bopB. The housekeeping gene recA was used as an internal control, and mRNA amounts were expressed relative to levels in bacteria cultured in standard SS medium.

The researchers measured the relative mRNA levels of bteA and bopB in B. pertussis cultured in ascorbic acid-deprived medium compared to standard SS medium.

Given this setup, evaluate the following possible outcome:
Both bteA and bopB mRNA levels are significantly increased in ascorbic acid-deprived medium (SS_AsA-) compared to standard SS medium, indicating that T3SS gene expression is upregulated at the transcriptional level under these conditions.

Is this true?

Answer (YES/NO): NO